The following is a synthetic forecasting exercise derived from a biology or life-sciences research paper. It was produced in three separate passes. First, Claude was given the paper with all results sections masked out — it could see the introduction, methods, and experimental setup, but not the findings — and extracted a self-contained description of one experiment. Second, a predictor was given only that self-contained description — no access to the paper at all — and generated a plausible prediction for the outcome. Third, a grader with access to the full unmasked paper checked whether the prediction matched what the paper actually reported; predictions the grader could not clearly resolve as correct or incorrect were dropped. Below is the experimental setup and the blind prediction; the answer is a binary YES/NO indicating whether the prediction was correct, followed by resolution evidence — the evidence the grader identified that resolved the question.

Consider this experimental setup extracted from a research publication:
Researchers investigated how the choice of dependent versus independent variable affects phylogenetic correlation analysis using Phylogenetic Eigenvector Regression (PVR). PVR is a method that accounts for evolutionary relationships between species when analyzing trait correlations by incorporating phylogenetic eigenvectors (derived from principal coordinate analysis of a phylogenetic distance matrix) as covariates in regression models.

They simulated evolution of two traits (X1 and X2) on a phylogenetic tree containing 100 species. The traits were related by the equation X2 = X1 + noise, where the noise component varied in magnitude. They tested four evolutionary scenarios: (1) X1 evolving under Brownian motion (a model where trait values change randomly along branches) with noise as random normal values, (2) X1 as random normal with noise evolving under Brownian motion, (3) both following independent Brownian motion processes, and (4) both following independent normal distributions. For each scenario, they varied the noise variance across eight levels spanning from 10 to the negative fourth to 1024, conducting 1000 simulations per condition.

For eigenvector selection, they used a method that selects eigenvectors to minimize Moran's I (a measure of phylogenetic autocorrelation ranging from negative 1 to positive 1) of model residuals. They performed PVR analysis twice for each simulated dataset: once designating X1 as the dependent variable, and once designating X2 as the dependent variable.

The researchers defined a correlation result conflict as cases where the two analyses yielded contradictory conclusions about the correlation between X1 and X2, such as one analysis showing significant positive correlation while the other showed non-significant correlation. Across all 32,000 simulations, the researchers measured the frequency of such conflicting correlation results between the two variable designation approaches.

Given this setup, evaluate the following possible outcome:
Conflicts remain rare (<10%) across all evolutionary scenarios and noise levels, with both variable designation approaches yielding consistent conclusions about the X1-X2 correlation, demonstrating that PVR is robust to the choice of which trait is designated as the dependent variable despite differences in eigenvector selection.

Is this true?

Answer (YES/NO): NO